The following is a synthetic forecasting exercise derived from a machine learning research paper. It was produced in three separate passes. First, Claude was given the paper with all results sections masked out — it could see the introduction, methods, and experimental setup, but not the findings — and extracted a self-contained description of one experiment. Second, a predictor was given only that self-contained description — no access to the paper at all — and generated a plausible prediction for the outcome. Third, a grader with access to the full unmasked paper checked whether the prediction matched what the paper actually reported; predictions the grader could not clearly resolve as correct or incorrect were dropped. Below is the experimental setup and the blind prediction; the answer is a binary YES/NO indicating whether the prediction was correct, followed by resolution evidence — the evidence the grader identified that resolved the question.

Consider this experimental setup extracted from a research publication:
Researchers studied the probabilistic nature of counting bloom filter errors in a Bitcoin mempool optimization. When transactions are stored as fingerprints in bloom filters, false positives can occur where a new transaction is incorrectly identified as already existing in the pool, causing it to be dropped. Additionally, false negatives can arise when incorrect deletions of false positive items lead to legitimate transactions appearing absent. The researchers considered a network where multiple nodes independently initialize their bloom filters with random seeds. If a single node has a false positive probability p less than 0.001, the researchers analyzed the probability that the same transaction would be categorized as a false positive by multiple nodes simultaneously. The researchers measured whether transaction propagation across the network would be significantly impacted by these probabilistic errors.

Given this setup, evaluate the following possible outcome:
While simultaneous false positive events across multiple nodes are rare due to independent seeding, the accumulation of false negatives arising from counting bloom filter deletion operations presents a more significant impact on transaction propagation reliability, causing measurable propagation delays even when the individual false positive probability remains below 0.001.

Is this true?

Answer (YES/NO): NO